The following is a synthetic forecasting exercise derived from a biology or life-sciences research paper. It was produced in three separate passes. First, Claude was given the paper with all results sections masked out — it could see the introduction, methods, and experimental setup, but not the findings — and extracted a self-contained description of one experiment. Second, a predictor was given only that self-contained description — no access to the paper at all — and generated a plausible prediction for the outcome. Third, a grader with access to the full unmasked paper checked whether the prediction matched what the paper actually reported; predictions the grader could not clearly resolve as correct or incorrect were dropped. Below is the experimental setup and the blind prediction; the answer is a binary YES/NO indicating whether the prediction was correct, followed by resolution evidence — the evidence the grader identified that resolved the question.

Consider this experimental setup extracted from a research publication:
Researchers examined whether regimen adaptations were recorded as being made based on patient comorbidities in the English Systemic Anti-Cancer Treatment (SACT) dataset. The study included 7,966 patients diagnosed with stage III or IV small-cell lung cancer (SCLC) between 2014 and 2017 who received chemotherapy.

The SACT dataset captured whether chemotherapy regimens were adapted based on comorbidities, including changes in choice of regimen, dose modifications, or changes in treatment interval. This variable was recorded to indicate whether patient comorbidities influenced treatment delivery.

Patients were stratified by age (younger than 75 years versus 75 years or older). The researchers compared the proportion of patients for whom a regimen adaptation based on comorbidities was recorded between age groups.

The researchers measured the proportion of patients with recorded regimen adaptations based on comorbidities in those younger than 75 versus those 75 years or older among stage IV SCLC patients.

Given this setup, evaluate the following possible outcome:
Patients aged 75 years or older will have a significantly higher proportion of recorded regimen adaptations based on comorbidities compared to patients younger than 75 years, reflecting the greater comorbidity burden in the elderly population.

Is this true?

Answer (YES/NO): YES